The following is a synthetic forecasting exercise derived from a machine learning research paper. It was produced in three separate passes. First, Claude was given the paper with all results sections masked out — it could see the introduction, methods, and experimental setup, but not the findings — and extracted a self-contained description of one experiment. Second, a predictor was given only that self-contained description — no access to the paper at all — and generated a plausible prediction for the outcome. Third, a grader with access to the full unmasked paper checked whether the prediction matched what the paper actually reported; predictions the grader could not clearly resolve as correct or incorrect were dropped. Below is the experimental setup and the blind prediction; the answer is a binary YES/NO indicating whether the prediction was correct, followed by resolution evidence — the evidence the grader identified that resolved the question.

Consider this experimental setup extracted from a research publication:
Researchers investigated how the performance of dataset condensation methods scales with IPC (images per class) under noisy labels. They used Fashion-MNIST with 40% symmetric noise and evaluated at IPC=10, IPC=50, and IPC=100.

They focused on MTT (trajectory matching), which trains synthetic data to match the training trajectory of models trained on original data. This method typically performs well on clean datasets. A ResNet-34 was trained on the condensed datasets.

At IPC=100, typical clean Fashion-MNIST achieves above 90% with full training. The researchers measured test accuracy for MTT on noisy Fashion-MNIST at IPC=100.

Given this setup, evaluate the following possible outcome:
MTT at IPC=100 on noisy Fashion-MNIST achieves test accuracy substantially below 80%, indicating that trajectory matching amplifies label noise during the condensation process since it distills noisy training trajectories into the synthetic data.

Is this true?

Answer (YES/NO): YES